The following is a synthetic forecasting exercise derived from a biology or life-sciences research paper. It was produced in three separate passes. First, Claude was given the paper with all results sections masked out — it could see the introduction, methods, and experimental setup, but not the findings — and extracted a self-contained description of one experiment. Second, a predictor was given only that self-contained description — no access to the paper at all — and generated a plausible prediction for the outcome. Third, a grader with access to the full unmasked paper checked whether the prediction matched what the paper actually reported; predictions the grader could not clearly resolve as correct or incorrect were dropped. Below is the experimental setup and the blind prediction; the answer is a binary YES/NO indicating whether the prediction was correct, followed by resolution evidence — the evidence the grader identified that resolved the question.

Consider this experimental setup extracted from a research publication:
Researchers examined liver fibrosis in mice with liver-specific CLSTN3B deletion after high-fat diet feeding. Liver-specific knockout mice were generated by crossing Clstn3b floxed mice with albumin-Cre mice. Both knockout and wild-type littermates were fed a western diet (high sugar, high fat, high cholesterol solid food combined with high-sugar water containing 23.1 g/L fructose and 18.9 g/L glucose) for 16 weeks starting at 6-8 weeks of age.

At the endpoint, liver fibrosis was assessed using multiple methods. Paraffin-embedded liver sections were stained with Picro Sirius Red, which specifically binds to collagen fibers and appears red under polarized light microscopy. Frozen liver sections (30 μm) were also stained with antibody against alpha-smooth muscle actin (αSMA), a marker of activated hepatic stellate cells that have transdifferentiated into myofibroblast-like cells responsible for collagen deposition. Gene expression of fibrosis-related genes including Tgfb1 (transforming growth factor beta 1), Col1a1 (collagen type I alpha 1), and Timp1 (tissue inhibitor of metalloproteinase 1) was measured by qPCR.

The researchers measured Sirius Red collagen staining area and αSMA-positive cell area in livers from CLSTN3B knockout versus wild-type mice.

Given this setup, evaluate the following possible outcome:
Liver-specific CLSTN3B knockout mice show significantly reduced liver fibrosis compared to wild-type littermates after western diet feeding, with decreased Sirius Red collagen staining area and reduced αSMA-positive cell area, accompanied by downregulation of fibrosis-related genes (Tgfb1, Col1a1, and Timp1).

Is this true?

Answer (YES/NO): YES